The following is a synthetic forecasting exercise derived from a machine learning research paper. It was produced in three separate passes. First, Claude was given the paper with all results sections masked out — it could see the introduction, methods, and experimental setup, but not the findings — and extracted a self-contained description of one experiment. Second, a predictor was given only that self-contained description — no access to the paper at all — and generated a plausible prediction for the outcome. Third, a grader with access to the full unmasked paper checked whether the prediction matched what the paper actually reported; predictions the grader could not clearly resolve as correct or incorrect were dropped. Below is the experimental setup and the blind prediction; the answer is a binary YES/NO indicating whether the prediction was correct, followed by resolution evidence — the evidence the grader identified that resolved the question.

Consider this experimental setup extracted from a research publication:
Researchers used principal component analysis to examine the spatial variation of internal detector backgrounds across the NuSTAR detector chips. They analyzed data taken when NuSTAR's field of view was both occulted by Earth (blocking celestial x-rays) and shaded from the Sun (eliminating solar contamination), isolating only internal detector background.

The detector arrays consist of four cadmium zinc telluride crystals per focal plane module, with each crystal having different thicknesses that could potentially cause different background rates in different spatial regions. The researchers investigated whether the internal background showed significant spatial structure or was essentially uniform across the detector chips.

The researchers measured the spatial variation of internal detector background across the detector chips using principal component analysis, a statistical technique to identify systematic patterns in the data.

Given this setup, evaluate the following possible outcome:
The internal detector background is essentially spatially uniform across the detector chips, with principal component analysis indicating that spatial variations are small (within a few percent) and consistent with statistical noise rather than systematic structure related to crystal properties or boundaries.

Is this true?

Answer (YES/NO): YES